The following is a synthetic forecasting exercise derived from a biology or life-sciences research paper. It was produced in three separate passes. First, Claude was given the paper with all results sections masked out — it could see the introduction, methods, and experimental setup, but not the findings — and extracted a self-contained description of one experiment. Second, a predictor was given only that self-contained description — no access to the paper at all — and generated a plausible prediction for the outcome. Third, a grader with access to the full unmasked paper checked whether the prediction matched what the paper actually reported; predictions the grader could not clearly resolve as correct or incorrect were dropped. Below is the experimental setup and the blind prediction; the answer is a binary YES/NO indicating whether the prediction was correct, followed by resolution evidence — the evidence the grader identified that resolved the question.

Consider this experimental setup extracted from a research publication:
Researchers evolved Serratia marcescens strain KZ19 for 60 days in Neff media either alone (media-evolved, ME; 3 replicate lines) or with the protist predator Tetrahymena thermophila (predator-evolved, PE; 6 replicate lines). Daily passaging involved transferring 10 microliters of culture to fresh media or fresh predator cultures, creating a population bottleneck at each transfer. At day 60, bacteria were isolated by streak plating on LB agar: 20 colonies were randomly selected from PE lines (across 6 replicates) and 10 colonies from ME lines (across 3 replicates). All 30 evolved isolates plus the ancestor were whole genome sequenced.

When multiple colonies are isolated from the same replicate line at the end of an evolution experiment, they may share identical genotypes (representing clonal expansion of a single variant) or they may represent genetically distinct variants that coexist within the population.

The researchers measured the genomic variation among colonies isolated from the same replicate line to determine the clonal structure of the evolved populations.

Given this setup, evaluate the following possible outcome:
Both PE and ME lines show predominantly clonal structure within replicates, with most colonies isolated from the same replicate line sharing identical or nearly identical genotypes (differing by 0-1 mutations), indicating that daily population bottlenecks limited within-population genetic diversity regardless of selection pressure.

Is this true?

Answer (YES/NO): NO